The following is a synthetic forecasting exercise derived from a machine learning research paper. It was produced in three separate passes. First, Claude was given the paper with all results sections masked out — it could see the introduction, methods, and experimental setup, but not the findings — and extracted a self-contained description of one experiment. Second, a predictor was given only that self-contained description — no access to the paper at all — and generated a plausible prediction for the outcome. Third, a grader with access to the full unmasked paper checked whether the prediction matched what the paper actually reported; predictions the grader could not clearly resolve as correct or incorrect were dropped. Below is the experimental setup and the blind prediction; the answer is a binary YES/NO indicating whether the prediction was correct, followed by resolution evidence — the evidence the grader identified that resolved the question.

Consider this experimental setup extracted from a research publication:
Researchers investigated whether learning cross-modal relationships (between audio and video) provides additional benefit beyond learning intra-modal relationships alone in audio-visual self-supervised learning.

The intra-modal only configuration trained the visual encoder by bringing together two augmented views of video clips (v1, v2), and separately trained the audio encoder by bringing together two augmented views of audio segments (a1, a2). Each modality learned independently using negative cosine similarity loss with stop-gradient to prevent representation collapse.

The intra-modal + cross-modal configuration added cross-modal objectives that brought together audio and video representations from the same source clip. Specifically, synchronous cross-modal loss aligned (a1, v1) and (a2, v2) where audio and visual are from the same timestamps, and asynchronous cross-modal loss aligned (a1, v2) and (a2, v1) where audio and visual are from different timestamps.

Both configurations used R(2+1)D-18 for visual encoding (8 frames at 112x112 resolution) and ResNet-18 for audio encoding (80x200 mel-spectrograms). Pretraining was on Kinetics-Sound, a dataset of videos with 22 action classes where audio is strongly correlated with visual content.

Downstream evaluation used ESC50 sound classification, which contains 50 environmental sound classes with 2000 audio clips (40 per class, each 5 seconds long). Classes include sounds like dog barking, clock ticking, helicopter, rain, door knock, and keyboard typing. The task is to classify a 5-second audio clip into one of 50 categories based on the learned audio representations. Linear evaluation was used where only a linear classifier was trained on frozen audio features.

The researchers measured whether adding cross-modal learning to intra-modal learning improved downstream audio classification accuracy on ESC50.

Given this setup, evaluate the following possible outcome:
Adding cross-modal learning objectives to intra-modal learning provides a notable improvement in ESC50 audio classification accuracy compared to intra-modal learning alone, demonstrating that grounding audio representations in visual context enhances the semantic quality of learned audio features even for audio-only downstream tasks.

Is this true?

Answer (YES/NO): YES